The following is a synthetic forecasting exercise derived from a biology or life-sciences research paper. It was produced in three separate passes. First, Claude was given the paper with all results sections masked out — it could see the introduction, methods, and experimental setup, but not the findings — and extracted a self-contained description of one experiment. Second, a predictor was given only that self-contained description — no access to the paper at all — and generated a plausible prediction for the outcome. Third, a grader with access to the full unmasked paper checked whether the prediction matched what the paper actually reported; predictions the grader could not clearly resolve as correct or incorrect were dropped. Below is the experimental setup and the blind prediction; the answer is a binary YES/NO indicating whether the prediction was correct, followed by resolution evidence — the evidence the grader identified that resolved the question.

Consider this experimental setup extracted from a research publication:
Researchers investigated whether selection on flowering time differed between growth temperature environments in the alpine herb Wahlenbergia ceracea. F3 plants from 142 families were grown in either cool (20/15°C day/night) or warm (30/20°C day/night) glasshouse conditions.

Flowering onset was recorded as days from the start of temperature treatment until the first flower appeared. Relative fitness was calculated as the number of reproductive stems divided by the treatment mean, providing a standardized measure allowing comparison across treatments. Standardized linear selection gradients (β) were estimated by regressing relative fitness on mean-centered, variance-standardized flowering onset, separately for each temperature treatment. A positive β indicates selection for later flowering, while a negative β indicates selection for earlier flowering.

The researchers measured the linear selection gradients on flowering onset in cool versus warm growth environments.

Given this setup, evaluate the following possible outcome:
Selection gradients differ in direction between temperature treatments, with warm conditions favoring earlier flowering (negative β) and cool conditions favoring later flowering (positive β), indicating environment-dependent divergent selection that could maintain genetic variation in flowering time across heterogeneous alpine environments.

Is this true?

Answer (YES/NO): NO